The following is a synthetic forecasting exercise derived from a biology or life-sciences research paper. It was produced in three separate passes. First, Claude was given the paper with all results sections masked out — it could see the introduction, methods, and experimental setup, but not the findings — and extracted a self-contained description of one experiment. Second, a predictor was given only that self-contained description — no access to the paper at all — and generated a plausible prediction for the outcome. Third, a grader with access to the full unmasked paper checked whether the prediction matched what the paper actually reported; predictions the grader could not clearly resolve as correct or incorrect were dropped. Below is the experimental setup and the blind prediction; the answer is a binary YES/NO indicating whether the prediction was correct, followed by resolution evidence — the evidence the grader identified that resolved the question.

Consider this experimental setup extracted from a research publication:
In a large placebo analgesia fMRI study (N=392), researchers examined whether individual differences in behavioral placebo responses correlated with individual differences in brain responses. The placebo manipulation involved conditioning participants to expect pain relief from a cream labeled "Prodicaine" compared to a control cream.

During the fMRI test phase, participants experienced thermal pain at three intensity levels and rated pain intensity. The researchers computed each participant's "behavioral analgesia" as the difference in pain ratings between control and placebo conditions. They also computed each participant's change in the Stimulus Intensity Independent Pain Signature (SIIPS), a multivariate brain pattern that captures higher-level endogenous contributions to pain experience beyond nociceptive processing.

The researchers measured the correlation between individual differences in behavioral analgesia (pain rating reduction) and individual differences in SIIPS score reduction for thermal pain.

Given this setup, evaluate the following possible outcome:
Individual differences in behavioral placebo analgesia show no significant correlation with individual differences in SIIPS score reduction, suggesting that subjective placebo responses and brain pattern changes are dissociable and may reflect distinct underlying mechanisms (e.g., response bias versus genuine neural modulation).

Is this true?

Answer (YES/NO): NO